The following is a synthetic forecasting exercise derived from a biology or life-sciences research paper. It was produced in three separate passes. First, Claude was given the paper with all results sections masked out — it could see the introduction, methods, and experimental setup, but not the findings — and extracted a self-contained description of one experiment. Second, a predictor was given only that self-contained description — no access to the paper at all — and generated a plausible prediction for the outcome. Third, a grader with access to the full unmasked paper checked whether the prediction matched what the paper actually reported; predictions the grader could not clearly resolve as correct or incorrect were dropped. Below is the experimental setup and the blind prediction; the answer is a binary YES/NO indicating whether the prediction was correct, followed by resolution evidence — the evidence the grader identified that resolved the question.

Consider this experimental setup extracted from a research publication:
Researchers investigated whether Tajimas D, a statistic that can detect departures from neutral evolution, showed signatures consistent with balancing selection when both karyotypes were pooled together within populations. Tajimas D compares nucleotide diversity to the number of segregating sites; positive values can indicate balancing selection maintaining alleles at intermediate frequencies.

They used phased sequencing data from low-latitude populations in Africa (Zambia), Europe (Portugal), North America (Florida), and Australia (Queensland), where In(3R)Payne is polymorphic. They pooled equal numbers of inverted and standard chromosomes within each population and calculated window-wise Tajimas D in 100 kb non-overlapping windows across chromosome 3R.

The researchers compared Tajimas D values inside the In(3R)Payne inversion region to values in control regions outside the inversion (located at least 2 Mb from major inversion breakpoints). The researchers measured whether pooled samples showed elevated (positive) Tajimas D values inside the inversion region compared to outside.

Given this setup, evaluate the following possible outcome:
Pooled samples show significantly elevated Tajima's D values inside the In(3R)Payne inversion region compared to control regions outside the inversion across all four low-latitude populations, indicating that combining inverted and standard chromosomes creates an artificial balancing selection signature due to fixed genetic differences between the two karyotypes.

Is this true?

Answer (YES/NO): NO